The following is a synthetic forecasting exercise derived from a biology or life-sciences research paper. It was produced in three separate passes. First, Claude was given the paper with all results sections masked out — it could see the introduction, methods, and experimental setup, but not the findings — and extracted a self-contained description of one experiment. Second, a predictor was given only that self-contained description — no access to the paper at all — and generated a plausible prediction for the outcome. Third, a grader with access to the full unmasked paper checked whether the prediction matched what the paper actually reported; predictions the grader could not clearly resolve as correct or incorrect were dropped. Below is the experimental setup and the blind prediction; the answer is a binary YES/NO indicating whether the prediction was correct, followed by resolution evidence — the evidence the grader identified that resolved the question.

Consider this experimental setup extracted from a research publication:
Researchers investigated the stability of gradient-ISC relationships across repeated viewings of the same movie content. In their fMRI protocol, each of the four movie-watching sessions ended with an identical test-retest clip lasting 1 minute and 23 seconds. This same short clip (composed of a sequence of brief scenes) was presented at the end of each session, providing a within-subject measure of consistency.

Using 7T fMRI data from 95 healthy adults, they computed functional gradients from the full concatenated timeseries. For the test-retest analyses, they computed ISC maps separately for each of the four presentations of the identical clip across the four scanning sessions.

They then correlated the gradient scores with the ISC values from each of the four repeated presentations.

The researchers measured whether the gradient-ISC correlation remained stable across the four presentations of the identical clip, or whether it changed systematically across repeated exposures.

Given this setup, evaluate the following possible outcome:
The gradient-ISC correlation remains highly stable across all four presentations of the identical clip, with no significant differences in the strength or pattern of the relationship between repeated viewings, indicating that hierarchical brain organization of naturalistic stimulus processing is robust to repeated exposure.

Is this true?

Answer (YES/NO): YES